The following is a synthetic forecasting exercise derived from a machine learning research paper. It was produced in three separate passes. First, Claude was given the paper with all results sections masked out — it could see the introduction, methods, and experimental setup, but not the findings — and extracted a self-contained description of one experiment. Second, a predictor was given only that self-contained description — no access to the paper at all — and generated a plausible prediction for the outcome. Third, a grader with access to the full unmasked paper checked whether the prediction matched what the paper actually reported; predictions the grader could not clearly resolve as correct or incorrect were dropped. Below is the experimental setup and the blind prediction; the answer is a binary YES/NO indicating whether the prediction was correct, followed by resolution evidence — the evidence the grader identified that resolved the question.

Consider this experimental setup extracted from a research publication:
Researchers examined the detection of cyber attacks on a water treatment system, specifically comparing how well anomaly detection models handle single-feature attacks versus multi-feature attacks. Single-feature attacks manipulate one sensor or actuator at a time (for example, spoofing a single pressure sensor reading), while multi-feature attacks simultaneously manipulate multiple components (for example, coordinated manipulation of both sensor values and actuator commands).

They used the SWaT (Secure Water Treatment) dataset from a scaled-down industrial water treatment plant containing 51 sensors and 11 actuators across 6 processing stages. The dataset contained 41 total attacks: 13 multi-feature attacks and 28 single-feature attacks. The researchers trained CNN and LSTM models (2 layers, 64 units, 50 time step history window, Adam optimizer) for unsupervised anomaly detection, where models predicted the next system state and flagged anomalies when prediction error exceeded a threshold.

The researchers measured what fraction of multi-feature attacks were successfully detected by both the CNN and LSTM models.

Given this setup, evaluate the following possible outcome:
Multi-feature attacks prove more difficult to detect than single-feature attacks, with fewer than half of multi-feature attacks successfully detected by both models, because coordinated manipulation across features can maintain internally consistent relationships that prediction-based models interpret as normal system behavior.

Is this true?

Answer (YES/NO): NO